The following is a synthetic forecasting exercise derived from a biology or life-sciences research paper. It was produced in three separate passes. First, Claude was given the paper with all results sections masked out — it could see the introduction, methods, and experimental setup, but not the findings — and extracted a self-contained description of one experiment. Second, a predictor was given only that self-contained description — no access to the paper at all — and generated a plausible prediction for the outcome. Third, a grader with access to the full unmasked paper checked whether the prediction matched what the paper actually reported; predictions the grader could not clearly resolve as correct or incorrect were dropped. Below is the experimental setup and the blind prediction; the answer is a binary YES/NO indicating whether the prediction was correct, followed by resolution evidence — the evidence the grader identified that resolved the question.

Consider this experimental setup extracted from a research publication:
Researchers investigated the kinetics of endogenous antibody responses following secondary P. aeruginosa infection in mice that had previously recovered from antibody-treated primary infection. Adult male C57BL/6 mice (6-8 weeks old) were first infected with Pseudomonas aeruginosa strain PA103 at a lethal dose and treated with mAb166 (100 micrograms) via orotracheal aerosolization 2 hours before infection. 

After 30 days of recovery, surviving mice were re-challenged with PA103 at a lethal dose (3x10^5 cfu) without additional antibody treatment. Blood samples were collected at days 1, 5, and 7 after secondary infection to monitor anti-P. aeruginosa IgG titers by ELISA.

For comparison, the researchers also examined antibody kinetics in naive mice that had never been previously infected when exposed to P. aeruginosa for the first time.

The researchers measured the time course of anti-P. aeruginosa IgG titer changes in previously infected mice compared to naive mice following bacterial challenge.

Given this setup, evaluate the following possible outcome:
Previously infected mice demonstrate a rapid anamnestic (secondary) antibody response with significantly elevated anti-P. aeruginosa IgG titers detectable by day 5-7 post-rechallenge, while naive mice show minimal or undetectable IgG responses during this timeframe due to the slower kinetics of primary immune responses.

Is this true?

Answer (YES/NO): YES